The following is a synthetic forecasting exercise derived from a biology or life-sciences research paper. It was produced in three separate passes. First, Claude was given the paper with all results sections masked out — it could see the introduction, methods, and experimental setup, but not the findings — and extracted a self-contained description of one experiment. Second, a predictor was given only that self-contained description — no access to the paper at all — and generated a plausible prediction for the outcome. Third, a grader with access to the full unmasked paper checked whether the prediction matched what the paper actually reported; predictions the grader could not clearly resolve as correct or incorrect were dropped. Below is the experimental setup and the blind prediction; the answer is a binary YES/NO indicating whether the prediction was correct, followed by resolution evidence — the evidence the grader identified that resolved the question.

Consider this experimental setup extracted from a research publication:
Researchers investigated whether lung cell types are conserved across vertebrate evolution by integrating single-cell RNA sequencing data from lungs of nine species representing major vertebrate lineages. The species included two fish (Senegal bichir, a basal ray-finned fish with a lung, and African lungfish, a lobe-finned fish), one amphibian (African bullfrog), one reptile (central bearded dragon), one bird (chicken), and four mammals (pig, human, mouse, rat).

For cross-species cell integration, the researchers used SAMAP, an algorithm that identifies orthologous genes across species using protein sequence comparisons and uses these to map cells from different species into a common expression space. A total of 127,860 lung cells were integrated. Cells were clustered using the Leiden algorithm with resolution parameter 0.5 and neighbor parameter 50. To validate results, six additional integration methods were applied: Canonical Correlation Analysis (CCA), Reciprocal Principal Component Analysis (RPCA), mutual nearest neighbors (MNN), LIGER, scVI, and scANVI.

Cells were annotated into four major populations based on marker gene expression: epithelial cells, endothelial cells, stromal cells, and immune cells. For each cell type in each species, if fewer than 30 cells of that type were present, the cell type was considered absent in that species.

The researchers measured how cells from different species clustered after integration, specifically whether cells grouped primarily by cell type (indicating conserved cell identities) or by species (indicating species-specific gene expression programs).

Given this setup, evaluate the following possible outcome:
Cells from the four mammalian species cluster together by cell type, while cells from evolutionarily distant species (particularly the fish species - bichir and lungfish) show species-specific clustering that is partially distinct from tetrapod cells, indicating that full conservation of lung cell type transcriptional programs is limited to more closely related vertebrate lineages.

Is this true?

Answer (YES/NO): NO